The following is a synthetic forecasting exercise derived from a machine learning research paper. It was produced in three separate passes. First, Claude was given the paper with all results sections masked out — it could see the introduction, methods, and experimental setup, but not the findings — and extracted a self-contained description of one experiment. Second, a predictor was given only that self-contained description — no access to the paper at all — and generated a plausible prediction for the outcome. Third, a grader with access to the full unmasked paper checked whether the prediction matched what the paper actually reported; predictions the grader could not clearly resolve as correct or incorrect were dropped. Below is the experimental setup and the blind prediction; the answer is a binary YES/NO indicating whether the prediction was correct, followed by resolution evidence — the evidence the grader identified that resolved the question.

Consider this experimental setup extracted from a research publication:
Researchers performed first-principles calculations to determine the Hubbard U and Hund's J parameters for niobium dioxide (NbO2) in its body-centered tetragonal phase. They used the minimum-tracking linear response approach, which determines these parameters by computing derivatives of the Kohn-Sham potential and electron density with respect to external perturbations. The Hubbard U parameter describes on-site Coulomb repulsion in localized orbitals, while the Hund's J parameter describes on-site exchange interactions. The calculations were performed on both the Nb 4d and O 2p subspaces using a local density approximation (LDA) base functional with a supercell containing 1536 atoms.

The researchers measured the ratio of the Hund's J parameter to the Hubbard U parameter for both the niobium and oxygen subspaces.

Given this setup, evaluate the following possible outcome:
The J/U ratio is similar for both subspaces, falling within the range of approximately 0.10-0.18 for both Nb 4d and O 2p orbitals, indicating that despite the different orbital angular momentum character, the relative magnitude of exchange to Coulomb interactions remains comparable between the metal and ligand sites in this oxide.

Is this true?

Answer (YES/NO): NO